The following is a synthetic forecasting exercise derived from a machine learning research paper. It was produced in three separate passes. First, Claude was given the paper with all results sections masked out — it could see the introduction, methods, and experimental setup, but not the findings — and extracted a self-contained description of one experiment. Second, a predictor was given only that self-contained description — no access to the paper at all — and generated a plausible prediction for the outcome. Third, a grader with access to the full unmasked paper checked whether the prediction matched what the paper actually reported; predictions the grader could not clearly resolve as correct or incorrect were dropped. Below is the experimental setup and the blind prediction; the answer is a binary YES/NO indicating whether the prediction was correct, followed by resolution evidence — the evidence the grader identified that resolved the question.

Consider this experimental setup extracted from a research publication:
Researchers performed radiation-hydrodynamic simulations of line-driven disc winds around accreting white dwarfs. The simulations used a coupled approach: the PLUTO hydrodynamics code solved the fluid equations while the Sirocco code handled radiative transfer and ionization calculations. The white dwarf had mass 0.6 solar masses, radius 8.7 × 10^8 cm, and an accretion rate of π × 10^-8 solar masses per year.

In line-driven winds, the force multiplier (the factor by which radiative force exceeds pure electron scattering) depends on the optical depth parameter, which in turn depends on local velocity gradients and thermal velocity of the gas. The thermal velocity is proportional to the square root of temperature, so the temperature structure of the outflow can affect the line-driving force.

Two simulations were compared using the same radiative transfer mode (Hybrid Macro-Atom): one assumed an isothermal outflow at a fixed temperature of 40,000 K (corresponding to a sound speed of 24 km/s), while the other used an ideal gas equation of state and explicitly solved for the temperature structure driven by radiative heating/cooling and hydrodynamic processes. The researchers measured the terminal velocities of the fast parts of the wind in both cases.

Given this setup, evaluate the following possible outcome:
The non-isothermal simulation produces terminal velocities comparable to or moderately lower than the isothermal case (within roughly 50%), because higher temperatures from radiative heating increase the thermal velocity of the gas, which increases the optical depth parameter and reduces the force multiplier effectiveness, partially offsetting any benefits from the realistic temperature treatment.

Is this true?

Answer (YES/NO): NO